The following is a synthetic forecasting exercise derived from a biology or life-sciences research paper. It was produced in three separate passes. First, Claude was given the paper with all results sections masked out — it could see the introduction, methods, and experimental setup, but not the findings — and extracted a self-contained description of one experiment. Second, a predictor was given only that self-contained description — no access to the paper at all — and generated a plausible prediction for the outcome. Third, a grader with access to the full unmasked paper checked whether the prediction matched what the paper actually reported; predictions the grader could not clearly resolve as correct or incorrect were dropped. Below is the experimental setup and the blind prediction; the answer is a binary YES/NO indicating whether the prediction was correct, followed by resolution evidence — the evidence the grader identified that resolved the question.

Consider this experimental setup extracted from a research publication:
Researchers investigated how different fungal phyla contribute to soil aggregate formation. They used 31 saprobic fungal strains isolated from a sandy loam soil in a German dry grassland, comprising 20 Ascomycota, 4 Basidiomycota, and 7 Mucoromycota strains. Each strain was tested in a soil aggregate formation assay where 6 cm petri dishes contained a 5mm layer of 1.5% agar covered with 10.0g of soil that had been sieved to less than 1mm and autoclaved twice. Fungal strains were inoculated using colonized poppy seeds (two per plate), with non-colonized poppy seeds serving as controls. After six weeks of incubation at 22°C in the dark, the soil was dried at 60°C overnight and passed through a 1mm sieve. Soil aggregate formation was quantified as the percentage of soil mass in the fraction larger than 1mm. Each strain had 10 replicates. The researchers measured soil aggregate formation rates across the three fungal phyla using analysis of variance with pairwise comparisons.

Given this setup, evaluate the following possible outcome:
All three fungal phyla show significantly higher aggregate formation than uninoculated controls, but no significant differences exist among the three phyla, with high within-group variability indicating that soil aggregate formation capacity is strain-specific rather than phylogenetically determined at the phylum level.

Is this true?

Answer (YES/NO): NO